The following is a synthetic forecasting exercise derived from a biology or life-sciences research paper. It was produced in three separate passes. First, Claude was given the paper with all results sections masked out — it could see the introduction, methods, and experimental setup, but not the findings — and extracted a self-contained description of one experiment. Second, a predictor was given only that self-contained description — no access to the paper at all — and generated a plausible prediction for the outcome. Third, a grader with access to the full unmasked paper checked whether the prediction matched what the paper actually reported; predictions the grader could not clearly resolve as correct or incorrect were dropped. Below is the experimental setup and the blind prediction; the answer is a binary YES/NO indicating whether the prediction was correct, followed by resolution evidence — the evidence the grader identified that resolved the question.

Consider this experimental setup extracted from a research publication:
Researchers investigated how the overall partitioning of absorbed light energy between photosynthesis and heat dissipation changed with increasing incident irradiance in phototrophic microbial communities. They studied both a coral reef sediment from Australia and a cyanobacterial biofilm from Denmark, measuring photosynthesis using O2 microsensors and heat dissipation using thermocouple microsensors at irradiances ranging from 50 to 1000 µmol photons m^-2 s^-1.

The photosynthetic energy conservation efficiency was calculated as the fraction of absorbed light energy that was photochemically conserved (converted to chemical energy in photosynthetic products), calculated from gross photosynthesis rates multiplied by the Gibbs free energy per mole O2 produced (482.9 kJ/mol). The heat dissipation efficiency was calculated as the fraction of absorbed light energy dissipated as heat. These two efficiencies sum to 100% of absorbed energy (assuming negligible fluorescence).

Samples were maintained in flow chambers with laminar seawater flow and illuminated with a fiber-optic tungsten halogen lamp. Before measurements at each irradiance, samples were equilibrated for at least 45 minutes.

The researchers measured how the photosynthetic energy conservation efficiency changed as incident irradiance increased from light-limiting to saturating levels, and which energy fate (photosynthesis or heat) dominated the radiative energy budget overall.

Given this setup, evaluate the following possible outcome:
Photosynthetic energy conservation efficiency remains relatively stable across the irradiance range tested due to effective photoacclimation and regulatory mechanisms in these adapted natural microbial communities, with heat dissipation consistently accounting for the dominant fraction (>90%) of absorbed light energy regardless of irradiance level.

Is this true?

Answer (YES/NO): NO